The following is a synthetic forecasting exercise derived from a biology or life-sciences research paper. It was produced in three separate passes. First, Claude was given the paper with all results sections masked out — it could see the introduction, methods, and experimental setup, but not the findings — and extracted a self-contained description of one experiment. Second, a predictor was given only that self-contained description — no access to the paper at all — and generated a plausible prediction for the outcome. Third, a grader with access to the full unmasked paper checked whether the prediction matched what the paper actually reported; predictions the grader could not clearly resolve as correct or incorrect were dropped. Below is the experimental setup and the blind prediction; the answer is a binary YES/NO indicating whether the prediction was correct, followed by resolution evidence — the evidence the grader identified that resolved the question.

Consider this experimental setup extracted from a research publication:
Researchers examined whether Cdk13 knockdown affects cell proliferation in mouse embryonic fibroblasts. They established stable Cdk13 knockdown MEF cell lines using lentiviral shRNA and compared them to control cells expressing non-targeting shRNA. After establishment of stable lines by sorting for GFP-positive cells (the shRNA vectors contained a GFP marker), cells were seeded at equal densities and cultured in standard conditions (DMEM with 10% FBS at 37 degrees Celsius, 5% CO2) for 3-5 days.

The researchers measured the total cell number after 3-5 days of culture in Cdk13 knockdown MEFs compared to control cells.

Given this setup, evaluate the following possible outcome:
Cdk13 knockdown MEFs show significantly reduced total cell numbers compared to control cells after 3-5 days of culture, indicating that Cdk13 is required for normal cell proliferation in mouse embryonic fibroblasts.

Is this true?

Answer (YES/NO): YES